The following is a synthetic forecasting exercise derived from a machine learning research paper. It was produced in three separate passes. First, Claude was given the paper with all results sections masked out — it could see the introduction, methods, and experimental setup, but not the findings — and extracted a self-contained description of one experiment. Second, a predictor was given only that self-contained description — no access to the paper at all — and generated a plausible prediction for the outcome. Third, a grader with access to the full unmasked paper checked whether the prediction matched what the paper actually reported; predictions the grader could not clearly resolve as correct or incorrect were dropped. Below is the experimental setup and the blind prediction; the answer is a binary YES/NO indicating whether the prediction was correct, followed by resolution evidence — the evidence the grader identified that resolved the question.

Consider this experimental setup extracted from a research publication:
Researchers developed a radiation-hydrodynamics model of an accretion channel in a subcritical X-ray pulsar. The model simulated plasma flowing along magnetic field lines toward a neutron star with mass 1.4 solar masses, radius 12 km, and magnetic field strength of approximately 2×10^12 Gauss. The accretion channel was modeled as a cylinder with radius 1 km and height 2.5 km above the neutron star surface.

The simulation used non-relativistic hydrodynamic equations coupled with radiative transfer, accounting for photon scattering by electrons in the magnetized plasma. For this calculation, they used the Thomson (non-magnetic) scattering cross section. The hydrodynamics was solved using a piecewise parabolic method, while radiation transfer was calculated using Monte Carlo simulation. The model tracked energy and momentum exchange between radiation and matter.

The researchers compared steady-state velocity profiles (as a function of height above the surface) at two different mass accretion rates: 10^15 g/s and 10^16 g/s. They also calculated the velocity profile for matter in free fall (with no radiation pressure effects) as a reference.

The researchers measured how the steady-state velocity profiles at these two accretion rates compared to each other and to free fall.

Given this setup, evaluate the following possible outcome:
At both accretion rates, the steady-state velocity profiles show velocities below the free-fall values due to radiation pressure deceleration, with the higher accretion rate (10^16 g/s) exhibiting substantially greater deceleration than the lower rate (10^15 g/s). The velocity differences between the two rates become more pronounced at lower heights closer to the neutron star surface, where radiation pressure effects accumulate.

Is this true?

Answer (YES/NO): YES